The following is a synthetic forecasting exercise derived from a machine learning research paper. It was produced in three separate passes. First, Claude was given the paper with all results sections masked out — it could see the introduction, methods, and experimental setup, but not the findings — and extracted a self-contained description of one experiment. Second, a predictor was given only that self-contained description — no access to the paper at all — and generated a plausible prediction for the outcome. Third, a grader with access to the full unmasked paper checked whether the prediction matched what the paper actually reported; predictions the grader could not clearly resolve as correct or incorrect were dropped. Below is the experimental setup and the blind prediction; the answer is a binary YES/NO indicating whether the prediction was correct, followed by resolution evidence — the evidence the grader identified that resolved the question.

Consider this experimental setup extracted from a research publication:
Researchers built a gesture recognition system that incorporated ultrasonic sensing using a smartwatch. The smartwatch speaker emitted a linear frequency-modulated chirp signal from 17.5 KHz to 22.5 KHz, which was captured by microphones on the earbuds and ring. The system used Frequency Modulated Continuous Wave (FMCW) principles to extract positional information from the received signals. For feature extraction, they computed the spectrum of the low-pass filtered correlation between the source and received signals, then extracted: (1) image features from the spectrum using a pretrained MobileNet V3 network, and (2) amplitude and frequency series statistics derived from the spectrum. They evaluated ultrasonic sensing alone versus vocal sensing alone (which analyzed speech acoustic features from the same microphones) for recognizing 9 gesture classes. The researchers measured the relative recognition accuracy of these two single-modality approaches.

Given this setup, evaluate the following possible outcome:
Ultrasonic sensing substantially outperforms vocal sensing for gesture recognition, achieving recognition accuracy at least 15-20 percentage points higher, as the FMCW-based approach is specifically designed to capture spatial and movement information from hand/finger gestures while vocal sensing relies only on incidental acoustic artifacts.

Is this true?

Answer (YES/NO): NO